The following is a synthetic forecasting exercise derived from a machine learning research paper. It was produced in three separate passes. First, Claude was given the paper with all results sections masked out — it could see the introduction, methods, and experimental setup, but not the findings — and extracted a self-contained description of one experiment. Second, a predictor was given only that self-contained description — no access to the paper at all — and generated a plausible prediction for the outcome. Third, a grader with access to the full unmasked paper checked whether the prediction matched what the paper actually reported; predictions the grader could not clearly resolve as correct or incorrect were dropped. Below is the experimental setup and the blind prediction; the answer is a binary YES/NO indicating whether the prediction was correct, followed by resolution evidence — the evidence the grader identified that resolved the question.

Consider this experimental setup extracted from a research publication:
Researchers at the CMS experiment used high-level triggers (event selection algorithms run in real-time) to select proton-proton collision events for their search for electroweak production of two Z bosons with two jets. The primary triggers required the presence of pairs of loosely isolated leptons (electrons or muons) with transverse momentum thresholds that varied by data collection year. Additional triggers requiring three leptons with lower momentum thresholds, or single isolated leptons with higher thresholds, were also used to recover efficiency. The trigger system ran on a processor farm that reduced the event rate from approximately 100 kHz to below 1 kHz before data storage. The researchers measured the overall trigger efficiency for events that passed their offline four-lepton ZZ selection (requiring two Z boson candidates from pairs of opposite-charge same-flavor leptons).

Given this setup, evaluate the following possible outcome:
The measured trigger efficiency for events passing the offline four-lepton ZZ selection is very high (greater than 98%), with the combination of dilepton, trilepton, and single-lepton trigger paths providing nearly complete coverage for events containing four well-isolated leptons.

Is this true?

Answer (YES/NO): YES